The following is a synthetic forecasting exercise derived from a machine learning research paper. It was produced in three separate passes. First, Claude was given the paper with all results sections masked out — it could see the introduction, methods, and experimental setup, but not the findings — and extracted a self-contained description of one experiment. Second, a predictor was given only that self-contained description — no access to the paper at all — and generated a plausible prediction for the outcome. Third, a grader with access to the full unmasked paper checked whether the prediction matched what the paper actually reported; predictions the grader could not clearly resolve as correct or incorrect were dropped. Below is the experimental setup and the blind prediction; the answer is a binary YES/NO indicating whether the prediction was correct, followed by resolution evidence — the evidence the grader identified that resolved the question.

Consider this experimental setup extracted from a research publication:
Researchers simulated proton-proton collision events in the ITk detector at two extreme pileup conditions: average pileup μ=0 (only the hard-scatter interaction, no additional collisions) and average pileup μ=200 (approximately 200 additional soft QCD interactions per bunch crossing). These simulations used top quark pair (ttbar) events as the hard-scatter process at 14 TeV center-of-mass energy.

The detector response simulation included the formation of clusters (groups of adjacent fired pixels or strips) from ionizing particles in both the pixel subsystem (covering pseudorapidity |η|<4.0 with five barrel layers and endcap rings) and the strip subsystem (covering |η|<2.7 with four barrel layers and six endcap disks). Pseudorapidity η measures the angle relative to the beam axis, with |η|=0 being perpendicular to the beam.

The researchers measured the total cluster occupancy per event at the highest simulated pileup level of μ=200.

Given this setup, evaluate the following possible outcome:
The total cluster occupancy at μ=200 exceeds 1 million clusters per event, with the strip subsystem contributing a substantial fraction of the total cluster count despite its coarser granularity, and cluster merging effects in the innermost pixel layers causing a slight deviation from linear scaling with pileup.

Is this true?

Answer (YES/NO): NO